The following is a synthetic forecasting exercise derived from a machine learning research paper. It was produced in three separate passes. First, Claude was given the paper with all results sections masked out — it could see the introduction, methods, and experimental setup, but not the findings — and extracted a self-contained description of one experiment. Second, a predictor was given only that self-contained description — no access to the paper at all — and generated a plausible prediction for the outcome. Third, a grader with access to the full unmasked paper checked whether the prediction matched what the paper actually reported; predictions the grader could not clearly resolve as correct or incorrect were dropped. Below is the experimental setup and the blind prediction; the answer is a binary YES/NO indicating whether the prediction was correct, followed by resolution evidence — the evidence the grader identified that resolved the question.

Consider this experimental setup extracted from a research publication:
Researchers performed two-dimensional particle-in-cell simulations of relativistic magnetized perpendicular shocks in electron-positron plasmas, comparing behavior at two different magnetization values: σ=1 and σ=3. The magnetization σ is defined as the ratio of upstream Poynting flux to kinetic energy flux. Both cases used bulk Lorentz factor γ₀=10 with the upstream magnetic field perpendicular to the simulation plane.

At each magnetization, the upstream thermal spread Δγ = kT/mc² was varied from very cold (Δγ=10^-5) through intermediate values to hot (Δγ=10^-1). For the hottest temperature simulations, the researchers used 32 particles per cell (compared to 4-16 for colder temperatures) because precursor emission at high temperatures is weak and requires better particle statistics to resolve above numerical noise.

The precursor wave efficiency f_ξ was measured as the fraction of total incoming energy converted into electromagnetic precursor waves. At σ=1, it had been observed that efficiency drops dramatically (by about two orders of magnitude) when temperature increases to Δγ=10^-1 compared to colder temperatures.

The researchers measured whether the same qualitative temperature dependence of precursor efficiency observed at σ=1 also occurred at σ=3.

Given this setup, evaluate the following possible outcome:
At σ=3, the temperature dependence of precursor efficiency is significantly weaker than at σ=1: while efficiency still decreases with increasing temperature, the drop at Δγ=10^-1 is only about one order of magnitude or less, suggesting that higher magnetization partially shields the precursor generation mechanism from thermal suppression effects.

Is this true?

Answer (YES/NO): NO